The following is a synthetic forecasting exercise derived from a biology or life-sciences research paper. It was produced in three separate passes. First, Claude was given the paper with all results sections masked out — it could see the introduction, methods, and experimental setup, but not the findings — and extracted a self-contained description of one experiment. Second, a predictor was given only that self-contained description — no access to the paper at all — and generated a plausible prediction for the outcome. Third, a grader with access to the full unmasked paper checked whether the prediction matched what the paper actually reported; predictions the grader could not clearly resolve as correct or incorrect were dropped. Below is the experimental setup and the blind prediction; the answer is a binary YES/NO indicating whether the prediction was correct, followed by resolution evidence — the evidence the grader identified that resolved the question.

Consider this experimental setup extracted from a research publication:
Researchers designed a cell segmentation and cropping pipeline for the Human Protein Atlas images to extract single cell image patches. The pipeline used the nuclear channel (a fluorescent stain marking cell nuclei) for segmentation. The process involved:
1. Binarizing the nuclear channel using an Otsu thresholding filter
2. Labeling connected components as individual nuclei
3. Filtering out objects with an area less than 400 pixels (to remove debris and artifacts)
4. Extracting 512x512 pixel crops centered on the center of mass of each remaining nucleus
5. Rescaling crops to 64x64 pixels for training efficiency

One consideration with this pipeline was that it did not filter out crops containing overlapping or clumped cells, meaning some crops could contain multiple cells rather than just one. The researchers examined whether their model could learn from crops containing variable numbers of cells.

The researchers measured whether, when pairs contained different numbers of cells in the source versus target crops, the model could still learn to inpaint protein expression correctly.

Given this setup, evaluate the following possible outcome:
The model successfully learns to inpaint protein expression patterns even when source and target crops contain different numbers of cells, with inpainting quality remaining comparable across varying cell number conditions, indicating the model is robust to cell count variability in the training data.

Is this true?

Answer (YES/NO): YES